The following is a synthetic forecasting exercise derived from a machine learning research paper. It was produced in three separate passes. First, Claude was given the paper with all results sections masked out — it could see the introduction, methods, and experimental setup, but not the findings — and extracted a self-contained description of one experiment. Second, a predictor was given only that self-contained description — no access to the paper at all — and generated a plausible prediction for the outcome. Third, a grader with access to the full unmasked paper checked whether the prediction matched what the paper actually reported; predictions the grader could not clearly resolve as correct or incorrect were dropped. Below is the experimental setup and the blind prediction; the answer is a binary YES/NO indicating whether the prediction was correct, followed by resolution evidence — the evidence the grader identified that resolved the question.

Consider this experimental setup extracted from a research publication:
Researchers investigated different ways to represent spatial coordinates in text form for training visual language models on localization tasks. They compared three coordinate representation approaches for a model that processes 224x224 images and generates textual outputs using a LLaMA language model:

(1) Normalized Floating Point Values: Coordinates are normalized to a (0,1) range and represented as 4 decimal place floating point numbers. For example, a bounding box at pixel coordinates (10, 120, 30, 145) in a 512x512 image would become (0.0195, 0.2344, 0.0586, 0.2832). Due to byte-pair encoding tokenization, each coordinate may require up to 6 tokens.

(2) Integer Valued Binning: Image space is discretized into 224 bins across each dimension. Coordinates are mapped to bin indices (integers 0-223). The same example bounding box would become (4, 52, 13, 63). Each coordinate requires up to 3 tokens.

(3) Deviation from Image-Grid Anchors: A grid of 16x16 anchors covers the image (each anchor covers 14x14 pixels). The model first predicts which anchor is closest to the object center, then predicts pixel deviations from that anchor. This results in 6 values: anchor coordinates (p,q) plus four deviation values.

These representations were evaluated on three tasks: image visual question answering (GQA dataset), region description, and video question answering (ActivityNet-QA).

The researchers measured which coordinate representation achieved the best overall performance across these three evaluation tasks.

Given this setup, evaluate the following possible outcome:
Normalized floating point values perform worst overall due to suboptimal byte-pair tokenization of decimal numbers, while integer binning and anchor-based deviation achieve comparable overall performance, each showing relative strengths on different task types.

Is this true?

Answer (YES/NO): NO